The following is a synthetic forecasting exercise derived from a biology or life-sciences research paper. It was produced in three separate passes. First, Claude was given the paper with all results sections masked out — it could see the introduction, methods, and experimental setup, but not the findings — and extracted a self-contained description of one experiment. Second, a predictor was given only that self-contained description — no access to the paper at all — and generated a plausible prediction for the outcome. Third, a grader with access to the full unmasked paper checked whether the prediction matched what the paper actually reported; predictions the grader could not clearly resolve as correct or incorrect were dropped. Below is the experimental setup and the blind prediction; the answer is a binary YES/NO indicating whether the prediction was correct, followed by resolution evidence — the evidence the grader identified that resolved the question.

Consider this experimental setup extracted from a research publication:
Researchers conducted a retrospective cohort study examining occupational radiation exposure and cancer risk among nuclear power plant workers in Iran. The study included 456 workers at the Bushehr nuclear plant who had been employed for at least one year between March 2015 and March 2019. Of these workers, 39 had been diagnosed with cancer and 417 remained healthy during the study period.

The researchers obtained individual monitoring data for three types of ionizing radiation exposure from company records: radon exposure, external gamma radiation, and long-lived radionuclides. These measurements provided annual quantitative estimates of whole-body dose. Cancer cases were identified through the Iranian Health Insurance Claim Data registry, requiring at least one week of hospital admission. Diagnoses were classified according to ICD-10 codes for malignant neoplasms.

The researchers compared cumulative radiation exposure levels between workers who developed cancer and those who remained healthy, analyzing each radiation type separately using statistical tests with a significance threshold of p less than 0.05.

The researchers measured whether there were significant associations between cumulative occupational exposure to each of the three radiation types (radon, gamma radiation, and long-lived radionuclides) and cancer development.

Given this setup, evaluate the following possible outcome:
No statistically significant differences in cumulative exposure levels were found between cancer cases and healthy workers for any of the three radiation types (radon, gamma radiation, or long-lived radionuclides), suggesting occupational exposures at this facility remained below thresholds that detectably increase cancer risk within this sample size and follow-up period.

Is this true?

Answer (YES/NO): NO